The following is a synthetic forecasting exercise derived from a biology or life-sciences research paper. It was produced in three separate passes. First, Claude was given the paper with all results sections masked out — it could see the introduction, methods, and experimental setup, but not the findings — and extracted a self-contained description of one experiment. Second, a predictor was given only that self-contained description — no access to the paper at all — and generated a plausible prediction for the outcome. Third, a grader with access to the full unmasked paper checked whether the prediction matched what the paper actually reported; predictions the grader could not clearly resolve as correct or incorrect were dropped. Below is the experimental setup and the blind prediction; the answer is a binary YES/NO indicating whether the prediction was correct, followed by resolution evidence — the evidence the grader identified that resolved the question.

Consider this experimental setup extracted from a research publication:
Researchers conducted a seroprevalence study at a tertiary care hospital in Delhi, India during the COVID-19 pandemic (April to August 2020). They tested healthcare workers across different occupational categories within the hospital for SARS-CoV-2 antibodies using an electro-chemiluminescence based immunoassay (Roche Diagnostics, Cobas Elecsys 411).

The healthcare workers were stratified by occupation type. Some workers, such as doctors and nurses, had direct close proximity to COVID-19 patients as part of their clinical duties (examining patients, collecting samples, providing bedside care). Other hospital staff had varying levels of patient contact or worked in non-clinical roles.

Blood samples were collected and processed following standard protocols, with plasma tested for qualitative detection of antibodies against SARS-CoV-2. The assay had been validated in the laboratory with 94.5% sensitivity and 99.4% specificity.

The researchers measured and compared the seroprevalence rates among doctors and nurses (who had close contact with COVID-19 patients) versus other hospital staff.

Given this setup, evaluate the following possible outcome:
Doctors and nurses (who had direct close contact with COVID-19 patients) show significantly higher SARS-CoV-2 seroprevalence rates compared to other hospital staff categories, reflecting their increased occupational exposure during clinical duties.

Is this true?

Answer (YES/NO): NO